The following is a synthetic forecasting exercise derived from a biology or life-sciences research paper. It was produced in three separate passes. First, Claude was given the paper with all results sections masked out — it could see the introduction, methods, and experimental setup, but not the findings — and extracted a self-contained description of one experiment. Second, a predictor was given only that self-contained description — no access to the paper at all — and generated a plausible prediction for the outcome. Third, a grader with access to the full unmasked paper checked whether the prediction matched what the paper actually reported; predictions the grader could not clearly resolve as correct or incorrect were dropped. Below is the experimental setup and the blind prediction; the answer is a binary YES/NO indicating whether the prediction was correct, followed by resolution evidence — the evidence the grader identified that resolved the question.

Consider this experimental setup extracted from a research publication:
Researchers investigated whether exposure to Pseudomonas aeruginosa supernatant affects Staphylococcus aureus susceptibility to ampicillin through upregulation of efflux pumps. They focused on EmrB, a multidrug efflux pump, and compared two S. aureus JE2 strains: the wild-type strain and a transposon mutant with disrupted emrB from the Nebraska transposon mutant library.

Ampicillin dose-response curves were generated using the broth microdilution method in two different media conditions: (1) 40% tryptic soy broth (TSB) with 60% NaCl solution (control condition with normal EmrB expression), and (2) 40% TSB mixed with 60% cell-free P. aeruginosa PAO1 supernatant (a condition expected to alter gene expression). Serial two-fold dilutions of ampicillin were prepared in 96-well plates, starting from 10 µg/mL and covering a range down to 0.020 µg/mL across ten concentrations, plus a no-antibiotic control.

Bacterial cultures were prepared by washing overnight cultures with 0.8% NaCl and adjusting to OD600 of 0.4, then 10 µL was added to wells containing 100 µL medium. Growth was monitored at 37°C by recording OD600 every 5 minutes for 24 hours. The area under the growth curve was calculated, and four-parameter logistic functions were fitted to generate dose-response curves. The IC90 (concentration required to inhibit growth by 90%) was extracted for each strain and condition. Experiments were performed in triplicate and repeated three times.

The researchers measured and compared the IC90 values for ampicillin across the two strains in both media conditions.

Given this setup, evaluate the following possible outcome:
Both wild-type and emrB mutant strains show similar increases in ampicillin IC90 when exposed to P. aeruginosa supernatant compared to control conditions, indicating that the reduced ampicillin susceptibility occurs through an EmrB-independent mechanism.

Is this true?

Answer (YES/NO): NO